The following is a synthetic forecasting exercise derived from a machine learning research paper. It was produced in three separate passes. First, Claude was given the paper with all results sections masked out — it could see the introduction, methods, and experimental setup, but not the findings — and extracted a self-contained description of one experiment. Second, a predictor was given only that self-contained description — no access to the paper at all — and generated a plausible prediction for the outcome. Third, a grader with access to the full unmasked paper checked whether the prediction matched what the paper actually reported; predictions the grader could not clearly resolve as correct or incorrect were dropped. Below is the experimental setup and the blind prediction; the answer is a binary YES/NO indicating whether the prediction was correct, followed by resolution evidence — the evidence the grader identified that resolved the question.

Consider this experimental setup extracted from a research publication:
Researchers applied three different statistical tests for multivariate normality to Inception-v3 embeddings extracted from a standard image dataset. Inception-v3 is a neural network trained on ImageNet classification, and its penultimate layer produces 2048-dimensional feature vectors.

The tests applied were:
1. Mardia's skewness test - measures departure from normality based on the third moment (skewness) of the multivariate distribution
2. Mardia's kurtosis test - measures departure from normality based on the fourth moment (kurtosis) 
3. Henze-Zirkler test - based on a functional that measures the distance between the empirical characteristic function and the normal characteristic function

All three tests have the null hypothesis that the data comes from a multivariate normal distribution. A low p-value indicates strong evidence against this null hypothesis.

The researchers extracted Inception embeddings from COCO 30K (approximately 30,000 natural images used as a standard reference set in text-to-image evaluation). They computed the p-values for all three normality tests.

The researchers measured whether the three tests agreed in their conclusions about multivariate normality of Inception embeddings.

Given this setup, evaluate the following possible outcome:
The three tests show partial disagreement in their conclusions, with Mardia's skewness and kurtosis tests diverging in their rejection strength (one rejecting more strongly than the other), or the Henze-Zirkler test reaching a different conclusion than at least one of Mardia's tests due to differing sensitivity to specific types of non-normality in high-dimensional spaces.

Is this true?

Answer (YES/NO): NO